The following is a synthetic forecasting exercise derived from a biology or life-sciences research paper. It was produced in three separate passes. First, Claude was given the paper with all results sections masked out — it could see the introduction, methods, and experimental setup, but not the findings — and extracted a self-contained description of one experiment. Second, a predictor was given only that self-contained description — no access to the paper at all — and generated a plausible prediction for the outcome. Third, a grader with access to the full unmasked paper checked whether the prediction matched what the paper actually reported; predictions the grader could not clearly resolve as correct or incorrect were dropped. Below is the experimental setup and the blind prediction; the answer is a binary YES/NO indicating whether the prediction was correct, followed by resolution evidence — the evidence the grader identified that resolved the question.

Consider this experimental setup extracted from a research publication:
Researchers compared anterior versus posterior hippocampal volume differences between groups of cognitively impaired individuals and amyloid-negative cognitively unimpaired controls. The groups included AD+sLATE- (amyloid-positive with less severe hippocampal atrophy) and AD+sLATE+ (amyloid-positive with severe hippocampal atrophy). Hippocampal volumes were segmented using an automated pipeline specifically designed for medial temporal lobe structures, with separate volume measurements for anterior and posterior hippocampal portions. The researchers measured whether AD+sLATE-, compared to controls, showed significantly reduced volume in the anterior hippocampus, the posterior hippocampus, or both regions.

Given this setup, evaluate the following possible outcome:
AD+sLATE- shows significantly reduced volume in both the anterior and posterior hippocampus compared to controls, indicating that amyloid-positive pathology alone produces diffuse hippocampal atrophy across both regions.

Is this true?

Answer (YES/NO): NO